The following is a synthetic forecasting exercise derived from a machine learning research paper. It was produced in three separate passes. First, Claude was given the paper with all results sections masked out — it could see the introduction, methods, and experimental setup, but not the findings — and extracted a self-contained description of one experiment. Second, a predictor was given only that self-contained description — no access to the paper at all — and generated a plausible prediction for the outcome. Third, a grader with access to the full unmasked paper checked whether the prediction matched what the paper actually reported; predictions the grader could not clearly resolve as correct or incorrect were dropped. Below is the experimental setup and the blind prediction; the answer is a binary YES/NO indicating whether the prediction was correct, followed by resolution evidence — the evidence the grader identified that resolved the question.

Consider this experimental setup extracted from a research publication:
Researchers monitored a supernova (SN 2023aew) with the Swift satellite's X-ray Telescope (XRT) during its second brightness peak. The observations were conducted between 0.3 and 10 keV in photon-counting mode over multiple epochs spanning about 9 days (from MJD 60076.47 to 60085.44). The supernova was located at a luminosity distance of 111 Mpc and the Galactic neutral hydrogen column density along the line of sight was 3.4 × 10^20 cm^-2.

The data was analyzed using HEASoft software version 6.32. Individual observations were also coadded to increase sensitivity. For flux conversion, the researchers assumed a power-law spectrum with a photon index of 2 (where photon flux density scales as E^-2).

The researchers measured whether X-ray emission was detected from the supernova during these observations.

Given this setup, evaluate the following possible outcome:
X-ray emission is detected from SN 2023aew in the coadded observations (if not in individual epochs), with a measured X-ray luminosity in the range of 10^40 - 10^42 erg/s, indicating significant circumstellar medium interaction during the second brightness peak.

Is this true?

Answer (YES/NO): NO